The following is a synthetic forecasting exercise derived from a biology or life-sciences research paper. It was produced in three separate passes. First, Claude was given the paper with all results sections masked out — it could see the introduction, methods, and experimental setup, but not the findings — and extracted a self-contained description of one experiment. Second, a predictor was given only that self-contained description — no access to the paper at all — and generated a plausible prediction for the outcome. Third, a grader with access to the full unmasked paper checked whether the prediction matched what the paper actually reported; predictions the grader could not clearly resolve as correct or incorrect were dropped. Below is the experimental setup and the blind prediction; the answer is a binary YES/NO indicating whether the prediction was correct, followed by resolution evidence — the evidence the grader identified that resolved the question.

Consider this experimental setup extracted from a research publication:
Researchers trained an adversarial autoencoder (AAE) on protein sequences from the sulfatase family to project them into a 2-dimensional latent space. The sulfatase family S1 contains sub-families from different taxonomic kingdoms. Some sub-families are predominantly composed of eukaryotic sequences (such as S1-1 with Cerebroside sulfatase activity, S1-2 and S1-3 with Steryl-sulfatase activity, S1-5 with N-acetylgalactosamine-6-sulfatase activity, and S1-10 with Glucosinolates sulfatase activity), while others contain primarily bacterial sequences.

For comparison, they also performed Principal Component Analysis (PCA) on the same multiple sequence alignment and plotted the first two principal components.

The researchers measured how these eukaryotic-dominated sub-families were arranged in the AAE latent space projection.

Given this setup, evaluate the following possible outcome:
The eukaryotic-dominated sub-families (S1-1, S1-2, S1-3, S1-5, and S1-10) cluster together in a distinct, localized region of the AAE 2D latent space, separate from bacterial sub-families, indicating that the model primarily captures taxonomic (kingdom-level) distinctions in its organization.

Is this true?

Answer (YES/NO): NO